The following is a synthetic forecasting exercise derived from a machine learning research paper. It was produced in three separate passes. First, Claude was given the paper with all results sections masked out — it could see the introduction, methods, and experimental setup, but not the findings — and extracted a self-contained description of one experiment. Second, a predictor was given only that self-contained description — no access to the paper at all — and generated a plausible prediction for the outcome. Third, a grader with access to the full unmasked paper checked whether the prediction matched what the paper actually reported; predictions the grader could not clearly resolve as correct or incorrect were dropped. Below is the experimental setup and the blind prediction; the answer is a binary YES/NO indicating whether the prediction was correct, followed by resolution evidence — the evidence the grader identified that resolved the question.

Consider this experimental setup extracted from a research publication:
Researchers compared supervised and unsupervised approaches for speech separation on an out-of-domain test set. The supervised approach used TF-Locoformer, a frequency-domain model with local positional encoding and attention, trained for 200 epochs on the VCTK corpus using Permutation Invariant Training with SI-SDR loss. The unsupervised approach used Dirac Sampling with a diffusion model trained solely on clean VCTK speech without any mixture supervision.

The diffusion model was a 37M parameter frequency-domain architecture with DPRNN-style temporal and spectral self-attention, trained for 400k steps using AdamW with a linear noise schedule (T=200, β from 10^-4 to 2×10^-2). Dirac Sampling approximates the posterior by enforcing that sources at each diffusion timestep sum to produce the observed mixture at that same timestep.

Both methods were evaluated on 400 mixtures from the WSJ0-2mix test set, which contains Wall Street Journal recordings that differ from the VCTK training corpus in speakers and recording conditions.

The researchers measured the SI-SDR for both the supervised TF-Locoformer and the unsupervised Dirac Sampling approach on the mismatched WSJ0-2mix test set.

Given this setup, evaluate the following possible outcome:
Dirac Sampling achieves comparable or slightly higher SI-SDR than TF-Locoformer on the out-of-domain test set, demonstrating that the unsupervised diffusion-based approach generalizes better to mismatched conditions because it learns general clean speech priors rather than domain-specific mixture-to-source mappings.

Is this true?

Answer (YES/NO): NO